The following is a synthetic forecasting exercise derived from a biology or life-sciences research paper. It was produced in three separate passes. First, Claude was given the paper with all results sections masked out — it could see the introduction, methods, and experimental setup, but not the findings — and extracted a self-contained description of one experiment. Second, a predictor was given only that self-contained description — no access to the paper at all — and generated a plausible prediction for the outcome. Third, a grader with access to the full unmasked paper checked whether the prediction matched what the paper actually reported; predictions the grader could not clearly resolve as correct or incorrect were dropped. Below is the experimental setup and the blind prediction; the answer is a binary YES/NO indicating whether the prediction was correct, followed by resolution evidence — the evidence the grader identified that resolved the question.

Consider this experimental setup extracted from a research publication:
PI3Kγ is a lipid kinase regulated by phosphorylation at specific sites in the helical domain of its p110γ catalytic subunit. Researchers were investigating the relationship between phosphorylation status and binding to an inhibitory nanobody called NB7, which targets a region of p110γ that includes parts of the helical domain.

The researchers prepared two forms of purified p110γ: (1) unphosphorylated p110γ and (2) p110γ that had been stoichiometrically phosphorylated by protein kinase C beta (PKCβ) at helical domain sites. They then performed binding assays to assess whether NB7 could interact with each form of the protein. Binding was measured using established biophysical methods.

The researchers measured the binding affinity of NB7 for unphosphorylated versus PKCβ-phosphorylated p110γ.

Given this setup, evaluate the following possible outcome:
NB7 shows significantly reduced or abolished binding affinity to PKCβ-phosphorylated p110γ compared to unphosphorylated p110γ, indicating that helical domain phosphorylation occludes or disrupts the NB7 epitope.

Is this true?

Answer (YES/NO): YES